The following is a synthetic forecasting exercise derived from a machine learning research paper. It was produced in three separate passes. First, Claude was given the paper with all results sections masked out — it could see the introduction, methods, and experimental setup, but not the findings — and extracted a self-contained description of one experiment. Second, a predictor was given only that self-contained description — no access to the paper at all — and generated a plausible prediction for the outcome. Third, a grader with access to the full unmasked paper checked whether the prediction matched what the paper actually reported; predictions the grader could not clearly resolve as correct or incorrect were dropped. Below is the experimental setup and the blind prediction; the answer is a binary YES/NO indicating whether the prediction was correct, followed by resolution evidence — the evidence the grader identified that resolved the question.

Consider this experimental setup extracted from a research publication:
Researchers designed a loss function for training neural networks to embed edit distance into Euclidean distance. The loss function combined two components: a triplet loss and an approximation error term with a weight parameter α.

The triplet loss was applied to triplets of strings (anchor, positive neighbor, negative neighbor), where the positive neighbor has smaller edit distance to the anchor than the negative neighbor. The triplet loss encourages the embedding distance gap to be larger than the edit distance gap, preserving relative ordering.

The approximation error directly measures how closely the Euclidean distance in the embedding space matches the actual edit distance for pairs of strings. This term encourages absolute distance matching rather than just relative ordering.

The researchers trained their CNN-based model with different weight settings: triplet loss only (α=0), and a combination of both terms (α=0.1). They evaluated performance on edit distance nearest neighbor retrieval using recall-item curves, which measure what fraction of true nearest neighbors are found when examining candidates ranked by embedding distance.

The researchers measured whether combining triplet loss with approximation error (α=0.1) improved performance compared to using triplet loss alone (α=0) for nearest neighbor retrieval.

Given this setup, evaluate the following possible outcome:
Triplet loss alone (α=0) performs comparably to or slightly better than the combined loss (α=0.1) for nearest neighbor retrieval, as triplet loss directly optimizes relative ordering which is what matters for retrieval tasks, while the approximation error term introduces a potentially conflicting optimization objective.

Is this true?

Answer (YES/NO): NO